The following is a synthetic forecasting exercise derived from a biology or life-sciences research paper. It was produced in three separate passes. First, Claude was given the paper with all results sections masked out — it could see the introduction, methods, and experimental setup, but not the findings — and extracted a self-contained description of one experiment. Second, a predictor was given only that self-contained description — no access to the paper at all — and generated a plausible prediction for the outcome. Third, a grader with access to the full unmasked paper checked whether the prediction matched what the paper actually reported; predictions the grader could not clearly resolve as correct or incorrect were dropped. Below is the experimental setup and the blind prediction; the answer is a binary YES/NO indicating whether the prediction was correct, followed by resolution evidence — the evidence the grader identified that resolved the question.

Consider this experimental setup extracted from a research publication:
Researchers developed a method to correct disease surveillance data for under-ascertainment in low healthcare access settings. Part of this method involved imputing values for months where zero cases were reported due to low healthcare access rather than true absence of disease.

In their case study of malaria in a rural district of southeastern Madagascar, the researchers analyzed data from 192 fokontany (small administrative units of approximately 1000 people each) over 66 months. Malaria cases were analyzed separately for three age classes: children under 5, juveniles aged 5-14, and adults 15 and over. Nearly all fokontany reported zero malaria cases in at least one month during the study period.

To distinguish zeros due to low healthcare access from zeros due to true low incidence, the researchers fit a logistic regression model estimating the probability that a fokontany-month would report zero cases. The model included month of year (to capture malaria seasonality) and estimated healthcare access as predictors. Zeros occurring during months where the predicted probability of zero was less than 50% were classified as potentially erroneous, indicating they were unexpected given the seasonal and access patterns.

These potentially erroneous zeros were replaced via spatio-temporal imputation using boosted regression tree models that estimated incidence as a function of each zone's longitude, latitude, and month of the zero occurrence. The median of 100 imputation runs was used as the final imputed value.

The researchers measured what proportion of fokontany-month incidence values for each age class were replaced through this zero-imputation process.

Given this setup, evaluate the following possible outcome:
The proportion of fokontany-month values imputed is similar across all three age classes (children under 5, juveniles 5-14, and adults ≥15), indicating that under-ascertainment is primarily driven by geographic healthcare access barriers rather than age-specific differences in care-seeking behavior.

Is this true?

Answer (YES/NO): NO